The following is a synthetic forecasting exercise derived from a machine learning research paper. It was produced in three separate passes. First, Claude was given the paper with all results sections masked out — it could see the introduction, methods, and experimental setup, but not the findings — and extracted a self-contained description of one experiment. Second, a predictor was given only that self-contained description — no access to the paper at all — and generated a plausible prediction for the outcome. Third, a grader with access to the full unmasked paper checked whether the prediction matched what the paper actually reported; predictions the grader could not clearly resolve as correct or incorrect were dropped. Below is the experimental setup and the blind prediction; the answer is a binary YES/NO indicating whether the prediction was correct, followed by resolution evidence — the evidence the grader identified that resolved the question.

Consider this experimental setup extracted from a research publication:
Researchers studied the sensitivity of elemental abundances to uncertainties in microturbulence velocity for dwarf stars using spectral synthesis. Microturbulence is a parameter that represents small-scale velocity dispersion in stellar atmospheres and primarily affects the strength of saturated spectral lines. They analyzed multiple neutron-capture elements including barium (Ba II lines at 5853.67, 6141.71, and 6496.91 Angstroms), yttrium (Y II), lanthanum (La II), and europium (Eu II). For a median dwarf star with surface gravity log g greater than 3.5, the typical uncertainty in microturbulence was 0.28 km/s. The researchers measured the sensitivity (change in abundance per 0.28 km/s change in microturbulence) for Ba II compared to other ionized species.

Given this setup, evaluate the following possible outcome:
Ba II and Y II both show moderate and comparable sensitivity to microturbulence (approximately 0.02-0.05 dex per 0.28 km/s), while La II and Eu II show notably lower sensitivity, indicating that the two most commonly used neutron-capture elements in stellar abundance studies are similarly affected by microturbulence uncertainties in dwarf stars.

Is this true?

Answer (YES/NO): NO